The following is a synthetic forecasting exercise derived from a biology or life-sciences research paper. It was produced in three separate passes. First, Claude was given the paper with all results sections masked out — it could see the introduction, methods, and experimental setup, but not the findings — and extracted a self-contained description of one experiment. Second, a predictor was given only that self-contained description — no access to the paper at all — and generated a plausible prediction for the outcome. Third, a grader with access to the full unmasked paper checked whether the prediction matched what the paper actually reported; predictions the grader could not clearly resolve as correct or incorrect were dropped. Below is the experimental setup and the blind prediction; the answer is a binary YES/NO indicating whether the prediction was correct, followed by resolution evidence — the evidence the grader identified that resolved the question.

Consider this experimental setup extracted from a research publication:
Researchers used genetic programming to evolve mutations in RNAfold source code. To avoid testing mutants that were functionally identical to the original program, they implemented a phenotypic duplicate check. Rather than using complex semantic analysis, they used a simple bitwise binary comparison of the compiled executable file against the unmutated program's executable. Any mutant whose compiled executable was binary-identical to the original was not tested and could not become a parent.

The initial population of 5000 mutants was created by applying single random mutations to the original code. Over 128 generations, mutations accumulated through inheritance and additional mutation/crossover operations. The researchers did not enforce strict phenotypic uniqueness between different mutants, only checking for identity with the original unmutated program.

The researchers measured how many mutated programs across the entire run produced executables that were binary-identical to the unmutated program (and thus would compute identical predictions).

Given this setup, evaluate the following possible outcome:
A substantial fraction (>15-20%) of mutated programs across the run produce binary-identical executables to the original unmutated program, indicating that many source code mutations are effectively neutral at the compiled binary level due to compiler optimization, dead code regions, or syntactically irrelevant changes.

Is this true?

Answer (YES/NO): NO